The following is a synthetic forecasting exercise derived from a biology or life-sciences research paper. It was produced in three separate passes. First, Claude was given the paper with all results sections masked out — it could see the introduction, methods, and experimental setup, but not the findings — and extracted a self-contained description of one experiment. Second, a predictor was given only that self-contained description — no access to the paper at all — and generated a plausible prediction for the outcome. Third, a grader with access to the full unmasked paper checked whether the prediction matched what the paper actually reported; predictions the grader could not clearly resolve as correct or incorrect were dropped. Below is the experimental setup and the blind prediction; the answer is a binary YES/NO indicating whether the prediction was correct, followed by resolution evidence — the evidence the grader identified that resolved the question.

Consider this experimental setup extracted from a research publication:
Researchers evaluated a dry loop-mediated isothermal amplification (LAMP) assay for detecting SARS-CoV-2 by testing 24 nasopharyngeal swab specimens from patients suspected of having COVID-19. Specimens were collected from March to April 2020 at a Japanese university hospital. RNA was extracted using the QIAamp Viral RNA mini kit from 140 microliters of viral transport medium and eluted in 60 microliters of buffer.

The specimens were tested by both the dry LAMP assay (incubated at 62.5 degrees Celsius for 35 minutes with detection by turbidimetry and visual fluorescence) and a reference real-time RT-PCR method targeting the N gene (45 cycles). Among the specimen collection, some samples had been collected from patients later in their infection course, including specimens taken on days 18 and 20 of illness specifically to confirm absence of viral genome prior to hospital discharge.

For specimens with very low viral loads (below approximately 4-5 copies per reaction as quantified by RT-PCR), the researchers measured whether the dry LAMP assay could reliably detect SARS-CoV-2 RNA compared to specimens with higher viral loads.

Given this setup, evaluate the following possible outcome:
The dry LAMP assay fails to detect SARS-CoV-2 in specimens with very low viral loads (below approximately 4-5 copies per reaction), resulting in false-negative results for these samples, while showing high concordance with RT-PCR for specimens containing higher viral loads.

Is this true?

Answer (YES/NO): YES